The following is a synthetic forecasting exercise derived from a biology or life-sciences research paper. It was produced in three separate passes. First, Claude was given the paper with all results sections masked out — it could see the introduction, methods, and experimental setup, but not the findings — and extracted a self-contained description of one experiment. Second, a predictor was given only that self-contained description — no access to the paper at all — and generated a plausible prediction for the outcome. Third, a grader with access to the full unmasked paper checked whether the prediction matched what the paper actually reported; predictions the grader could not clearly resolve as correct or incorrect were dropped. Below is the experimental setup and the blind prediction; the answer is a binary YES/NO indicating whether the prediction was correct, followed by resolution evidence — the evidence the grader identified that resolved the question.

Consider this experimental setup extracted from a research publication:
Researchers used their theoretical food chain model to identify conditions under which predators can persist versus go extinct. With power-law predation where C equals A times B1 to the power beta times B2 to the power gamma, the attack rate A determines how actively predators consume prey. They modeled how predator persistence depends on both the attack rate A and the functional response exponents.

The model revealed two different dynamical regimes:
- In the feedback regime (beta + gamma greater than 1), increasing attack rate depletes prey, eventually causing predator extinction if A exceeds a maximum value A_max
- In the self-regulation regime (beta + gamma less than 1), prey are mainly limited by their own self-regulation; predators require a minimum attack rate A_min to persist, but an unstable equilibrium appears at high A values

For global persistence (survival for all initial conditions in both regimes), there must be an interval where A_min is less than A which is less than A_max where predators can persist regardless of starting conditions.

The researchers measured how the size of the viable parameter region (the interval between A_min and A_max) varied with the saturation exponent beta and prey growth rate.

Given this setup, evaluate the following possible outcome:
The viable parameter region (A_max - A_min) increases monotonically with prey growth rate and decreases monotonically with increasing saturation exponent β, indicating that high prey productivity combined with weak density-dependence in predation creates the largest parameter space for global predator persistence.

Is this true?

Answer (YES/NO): NO